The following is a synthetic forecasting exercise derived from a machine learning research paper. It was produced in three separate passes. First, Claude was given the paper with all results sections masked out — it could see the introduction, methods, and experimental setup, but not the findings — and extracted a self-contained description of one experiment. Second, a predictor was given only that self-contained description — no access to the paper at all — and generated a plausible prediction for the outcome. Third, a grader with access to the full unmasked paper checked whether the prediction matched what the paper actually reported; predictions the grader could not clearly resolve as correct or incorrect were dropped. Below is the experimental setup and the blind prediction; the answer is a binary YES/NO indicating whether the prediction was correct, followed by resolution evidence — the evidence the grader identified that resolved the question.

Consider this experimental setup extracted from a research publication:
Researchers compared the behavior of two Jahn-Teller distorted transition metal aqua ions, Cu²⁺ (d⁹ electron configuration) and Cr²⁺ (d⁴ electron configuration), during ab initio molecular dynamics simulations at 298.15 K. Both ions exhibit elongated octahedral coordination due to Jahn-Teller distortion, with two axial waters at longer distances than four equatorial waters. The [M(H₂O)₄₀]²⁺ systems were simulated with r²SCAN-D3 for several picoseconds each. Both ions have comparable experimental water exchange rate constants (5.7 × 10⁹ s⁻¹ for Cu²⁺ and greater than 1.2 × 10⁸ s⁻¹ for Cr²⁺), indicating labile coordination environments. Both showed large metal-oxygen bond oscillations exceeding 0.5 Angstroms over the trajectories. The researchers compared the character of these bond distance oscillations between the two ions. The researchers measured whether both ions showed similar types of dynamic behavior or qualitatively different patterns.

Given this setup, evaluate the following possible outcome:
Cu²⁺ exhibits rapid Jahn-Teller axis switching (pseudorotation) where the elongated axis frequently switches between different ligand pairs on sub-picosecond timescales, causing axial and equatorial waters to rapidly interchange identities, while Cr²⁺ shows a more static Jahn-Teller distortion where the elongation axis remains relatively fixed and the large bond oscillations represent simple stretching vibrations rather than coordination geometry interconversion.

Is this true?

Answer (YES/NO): NO